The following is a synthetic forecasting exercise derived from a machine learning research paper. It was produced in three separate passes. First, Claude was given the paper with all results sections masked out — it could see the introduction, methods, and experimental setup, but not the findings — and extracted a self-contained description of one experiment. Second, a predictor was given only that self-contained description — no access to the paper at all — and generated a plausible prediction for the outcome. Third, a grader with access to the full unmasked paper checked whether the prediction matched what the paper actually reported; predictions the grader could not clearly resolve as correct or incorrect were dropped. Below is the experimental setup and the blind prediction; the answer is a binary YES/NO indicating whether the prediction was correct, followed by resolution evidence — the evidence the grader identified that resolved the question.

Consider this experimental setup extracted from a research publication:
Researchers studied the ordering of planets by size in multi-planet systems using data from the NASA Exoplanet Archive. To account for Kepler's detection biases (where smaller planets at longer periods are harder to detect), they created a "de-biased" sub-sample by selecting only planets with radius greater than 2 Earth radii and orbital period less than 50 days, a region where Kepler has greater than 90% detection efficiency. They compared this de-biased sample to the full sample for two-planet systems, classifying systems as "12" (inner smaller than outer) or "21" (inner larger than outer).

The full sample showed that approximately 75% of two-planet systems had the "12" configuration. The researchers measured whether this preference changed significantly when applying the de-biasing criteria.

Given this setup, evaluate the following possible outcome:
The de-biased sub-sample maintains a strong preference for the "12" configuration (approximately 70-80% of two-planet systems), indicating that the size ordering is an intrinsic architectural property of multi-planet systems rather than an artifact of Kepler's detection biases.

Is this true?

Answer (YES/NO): YES